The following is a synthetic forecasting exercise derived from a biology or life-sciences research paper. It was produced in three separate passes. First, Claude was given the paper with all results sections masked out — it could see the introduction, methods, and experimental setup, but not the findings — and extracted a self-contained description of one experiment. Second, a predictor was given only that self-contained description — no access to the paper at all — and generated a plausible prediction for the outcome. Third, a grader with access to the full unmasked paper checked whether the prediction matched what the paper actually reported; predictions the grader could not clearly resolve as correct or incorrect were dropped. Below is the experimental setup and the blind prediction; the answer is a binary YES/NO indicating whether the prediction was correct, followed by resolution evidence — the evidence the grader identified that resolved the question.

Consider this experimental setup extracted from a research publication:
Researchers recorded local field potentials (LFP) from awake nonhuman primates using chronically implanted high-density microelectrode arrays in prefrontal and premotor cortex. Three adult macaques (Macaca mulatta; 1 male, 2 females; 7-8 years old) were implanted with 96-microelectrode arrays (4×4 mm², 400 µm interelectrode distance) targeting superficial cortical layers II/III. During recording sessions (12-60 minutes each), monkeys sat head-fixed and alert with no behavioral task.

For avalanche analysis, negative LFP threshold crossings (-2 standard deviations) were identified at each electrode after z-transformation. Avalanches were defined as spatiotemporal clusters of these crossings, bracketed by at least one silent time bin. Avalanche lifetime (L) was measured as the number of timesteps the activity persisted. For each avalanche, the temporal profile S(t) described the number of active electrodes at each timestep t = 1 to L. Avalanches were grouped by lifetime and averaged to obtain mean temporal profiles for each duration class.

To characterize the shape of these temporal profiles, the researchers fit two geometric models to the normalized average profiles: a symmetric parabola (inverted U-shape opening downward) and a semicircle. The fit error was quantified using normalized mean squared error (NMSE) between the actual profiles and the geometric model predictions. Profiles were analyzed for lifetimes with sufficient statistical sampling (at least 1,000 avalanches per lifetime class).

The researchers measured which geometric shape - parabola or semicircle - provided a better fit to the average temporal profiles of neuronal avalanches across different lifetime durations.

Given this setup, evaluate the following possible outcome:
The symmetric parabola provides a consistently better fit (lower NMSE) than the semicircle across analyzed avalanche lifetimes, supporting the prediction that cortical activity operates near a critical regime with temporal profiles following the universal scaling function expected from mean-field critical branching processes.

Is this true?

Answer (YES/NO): YES